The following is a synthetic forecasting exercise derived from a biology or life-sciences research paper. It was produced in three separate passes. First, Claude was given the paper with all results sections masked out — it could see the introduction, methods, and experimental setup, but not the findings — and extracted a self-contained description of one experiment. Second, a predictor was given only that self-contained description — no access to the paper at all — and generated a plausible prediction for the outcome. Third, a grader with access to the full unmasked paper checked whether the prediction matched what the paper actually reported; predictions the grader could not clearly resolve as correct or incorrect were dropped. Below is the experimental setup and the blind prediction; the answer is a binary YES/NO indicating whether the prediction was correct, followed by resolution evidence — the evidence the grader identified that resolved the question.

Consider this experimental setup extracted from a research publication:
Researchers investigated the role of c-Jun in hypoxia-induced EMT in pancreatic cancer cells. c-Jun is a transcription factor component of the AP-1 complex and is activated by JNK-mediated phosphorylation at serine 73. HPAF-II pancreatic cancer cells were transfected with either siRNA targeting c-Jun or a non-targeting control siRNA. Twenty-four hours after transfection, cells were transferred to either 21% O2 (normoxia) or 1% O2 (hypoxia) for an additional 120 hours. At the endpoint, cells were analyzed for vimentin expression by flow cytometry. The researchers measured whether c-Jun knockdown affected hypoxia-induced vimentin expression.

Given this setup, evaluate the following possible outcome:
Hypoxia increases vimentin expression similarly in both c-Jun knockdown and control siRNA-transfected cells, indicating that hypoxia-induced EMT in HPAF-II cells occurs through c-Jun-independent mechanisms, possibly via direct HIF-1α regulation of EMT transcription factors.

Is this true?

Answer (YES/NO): NO